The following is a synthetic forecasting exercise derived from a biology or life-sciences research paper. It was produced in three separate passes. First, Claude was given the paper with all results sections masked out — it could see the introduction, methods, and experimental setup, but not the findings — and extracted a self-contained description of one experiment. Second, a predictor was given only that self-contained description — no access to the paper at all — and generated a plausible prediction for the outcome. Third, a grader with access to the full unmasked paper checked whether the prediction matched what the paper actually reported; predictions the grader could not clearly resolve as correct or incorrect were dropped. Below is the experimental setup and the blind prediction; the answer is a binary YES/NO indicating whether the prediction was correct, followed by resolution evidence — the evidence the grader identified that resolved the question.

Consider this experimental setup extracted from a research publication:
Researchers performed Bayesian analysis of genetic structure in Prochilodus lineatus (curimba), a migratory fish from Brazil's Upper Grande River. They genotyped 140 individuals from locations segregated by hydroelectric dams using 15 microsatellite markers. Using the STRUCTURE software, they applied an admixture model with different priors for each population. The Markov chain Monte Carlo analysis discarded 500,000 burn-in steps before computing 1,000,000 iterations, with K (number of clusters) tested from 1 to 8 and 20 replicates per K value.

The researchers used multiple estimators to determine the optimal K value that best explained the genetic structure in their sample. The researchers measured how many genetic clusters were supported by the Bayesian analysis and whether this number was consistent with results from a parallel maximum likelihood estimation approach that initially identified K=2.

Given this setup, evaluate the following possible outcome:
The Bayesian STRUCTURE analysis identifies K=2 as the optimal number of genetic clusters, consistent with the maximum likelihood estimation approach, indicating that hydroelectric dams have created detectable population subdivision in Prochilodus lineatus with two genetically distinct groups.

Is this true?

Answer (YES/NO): NO